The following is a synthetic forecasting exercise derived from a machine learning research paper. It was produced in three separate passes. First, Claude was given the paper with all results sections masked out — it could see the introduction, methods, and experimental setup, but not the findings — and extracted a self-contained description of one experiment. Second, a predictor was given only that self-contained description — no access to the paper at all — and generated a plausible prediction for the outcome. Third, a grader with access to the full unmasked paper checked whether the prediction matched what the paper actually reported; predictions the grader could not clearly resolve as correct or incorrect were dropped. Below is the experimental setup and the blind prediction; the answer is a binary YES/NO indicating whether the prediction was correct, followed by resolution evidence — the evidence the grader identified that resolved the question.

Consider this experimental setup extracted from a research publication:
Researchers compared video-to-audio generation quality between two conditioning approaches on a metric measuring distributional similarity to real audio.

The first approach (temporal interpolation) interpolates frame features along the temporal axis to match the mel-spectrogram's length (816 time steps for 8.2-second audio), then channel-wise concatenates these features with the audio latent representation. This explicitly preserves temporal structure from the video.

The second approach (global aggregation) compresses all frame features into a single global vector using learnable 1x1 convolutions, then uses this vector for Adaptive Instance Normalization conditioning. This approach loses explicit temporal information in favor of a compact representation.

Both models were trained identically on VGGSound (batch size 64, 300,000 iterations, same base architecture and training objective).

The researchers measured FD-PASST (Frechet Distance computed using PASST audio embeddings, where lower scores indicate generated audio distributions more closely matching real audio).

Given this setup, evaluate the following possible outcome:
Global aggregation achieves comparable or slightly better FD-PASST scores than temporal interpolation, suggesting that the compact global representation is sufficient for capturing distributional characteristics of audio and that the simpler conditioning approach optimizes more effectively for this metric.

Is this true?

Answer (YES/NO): NO